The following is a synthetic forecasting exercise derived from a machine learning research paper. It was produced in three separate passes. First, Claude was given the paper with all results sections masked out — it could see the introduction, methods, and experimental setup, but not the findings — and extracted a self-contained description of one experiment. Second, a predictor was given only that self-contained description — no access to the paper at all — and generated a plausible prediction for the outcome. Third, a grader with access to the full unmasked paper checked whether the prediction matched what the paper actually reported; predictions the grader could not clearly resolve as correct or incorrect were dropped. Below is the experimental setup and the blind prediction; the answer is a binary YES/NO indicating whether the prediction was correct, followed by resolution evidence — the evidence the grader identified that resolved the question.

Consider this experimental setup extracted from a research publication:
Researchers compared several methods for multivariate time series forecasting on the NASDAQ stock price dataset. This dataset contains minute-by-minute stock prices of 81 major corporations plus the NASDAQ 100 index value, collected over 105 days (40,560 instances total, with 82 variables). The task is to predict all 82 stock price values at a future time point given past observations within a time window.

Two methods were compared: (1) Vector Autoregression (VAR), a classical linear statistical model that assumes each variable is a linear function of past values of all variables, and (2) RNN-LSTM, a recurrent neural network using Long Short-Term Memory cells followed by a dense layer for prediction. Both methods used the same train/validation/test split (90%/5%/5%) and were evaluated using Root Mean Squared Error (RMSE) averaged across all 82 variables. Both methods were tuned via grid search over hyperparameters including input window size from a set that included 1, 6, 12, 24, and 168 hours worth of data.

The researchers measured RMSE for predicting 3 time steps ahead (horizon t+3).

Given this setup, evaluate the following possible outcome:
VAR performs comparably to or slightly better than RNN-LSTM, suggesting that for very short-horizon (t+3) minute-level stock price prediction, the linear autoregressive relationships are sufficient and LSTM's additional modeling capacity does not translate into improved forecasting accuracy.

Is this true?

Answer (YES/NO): NO